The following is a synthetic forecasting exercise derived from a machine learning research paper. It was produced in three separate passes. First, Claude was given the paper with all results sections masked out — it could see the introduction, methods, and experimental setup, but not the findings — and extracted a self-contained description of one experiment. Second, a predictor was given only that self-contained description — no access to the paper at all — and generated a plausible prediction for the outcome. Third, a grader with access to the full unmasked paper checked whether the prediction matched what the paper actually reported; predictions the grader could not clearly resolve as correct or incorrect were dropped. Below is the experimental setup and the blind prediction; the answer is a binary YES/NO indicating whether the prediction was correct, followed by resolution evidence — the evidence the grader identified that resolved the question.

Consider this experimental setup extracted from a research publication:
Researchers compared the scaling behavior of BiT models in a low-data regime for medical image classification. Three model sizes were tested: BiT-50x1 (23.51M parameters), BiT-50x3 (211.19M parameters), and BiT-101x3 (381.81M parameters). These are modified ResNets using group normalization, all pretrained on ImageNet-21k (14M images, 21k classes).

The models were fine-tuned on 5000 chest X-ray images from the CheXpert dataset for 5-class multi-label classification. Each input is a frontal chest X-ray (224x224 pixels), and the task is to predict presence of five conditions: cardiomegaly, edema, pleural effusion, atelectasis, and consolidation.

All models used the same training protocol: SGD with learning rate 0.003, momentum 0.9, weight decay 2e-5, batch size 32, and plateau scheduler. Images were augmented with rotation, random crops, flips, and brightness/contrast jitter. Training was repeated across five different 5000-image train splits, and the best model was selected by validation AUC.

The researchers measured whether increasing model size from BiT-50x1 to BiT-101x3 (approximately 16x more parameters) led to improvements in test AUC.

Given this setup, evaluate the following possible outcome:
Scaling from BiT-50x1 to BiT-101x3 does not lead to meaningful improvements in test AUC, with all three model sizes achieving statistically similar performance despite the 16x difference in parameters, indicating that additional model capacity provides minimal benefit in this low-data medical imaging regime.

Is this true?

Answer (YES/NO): YES